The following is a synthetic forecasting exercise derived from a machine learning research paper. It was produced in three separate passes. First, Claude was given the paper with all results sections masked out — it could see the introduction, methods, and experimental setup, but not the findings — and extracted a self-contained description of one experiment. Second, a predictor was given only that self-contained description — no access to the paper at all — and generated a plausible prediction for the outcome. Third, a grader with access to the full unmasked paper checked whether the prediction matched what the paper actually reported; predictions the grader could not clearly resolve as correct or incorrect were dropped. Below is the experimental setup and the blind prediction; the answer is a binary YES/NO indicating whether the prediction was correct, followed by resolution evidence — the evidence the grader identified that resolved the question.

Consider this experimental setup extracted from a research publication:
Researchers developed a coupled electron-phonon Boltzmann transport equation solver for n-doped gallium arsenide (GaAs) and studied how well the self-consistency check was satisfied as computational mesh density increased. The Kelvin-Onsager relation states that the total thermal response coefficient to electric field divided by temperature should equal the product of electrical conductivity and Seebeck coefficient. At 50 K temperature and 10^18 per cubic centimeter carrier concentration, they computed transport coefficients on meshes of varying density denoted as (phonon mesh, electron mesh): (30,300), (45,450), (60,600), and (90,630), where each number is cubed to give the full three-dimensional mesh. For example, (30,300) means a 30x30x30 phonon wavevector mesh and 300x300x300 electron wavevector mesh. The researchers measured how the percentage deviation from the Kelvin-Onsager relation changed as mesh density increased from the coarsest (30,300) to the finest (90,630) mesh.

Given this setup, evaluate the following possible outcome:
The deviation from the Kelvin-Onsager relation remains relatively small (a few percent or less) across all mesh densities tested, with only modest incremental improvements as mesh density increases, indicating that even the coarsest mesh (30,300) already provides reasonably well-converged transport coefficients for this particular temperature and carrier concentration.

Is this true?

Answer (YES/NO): NO